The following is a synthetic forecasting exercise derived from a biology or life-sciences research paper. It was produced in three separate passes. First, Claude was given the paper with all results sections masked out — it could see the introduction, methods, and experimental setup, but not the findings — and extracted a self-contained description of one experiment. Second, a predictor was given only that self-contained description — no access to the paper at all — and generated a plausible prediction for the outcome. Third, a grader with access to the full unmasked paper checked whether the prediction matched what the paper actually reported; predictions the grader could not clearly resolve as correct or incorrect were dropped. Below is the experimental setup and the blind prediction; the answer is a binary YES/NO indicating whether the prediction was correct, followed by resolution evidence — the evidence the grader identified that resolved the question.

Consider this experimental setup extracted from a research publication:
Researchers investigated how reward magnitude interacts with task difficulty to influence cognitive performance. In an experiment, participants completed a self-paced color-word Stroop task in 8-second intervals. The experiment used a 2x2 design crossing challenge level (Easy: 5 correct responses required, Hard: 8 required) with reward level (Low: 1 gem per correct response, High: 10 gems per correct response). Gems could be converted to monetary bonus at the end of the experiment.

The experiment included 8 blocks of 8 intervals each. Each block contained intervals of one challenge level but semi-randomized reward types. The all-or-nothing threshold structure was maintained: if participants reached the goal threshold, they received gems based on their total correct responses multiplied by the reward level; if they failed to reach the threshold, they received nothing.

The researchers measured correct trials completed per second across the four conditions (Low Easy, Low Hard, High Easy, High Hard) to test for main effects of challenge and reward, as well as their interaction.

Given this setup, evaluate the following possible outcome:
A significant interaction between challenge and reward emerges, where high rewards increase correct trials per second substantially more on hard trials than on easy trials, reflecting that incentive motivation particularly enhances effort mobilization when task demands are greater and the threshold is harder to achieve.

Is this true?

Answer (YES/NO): NO